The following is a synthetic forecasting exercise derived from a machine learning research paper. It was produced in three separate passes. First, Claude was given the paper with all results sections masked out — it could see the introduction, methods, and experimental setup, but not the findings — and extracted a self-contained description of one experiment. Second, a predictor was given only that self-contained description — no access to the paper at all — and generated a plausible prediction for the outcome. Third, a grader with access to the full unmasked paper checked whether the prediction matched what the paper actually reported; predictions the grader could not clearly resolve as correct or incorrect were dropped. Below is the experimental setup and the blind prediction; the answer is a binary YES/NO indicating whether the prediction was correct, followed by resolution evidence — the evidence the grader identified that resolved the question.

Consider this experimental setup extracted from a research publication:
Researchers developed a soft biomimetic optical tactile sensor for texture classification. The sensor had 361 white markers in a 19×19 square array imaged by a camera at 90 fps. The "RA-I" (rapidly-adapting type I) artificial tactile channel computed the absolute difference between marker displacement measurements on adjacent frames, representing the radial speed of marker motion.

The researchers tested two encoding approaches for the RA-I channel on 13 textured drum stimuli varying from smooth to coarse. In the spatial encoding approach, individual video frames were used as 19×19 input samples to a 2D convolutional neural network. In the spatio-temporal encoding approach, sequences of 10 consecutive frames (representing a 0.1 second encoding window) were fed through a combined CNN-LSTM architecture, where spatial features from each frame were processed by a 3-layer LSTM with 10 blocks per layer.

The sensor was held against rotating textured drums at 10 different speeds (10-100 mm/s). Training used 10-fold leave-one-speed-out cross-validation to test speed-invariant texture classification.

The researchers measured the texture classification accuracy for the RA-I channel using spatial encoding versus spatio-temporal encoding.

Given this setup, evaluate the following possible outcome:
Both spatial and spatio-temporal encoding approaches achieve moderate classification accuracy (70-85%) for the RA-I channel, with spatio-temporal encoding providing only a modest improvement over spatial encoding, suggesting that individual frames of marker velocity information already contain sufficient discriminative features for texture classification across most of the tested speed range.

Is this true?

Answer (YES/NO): NO